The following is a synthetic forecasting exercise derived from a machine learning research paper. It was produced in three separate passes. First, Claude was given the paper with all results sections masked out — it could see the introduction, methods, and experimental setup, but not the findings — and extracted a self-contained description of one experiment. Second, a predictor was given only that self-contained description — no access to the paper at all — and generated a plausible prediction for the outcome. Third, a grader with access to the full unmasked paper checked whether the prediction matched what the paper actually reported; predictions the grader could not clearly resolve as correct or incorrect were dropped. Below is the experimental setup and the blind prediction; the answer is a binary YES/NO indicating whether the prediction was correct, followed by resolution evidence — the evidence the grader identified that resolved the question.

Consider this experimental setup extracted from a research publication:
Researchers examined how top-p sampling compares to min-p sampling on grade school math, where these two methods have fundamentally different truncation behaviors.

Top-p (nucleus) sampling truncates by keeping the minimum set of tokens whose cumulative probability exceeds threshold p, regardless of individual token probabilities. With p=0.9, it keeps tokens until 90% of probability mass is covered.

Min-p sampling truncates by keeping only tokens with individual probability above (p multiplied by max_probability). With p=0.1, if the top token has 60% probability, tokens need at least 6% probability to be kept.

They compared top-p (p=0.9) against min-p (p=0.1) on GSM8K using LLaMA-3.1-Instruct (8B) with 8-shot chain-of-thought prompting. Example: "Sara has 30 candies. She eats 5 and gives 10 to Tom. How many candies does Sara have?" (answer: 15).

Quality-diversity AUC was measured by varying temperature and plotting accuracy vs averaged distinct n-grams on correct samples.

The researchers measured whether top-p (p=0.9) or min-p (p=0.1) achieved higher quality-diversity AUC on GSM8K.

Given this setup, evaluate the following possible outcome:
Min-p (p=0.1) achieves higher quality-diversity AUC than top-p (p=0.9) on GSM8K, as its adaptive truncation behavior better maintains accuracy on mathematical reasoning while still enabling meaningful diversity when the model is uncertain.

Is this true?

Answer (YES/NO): YES